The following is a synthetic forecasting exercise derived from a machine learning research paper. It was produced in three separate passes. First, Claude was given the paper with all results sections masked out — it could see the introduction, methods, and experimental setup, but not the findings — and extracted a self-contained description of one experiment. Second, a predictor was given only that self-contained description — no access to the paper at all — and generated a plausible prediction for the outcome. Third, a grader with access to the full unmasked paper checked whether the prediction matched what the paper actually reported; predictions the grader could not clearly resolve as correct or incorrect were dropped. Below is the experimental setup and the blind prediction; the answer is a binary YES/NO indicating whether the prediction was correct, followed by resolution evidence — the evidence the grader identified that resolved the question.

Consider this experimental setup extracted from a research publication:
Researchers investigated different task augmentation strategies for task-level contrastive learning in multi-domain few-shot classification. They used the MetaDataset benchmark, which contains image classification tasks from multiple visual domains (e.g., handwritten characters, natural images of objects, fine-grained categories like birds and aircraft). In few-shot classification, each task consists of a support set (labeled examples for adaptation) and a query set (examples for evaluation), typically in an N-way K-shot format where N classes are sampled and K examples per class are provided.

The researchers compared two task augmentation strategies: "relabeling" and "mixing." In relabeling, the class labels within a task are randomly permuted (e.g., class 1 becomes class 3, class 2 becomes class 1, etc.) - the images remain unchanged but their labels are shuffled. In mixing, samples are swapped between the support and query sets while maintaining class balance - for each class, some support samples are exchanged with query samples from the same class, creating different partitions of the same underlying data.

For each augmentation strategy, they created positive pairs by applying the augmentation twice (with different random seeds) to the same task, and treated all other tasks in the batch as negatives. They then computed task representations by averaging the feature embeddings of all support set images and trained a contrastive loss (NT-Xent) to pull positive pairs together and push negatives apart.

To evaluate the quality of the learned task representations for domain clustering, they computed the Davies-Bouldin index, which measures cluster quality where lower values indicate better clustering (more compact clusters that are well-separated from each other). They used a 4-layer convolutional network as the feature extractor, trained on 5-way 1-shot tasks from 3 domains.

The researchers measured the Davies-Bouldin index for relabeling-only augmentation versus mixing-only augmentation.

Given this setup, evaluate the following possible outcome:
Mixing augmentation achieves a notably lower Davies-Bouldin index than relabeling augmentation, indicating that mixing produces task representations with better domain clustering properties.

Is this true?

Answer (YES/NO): YES